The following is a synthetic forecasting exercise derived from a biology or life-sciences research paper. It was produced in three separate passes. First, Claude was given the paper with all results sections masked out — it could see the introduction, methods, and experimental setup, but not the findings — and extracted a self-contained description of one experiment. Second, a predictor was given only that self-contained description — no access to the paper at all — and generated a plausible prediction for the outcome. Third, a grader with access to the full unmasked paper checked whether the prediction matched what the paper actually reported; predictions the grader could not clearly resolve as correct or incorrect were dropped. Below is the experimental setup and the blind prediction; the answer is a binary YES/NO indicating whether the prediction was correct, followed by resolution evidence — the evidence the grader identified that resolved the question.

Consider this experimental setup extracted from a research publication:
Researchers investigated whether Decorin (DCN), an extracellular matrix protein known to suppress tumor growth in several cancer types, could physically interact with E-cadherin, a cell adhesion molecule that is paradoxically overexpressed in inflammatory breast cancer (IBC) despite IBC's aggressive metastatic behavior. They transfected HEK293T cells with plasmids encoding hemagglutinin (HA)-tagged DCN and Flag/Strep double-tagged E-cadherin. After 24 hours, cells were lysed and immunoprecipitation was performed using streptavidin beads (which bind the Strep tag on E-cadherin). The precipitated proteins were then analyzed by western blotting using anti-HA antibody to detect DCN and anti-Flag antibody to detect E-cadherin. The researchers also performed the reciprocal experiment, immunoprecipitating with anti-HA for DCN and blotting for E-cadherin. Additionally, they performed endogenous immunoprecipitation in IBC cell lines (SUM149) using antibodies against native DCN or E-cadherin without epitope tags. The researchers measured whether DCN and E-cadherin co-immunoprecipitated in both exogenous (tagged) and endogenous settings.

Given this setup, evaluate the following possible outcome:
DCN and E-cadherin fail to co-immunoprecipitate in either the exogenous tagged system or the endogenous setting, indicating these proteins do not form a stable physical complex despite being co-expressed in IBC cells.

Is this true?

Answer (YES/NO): NO